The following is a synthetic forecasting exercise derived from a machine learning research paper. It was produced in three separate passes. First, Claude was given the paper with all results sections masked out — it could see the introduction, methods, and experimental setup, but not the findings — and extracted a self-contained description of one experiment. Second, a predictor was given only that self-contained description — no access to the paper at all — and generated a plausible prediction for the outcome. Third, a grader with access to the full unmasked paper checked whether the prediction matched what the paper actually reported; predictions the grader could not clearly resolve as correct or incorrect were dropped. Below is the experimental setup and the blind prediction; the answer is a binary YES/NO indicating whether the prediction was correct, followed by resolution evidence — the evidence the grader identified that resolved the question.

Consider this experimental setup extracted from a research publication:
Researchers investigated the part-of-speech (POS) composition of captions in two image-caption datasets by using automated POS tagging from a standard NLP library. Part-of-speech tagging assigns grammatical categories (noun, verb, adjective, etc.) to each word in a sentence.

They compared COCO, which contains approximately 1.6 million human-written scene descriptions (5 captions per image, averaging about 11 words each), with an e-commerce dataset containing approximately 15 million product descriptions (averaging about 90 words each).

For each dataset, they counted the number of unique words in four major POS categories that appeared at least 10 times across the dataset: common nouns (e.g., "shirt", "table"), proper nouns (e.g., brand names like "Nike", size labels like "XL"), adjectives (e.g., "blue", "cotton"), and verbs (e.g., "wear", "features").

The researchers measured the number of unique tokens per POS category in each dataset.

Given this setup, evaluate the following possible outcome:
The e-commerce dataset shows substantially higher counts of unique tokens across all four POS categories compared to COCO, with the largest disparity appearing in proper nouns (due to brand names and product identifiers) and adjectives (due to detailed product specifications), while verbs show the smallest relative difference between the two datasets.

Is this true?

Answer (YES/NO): NO